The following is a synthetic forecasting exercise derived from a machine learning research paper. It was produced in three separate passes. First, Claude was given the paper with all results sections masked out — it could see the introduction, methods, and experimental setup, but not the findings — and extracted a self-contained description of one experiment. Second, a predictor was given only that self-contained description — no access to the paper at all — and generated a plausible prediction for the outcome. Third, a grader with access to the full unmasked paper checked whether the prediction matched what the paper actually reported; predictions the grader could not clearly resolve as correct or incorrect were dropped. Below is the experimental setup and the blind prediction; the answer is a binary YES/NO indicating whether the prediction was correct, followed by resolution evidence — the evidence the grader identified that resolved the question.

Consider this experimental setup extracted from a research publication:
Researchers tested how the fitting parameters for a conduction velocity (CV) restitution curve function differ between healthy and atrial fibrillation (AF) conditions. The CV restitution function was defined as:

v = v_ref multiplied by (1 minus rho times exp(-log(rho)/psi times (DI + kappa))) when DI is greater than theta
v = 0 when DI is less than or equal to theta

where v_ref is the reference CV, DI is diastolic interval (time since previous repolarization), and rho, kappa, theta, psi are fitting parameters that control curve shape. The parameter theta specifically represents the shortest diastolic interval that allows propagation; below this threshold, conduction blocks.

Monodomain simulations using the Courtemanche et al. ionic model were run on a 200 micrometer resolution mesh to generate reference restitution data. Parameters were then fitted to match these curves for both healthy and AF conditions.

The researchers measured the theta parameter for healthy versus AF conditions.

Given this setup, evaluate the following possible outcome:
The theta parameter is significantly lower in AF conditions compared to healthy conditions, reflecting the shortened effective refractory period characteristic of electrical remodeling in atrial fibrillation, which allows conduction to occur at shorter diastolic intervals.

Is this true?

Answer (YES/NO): YES